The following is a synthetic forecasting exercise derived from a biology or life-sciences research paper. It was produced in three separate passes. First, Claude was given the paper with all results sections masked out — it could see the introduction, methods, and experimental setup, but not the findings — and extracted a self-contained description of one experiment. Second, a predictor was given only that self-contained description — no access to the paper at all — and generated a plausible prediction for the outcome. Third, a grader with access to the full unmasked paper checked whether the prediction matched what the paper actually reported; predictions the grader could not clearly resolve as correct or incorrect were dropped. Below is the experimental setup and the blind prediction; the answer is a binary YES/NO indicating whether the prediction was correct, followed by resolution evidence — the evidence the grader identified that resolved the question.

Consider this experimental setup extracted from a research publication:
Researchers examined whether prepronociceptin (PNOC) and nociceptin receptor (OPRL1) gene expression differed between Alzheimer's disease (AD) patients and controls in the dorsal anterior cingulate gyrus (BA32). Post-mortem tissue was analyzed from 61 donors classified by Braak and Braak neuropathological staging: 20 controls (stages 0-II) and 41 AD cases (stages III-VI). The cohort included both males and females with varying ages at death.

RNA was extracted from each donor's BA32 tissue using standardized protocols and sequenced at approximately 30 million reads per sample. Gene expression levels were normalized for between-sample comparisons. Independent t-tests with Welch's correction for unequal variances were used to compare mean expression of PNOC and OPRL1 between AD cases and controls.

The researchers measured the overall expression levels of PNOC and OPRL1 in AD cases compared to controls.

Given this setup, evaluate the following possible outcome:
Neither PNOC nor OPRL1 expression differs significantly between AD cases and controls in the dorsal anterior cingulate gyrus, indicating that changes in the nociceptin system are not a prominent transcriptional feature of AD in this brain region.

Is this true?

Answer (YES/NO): NO